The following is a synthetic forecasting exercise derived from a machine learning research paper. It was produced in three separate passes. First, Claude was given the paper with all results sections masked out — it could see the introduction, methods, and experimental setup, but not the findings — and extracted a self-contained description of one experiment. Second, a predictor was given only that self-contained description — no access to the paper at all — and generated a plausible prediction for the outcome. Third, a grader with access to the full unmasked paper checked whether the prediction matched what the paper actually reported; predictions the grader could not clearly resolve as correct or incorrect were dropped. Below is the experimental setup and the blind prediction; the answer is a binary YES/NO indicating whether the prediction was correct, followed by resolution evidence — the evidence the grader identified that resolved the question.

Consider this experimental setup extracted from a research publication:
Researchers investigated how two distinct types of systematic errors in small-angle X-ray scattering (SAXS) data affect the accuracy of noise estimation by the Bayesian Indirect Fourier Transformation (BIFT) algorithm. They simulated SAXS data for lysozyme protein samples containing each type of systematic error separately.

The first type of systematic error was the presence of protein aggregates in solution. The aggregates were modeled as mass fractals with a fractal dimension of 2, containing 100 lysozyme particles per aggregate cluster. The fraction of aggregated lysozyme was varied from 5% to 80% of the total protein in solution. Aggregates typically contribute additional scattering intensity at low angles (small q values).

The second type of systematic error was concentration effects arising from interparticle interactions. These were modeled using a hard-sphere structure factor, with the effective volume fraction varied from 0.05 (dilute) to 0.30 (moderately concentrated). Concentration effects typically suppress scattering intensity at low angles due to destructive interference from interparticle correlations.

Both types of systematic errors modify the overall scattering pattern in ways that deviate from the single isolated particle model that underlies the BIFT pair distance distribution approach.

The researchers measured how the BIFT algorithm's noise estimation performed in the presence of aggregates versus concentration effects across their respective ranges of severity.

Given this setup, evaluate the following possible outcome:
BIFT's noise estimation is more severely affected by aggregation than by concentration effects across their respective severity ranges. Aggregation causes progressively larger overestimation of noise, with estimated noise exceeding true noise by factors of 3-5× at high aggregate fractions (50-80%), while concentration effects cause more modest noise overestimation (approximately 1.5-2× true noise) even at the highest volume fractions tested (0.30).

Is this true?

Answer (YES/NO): NO